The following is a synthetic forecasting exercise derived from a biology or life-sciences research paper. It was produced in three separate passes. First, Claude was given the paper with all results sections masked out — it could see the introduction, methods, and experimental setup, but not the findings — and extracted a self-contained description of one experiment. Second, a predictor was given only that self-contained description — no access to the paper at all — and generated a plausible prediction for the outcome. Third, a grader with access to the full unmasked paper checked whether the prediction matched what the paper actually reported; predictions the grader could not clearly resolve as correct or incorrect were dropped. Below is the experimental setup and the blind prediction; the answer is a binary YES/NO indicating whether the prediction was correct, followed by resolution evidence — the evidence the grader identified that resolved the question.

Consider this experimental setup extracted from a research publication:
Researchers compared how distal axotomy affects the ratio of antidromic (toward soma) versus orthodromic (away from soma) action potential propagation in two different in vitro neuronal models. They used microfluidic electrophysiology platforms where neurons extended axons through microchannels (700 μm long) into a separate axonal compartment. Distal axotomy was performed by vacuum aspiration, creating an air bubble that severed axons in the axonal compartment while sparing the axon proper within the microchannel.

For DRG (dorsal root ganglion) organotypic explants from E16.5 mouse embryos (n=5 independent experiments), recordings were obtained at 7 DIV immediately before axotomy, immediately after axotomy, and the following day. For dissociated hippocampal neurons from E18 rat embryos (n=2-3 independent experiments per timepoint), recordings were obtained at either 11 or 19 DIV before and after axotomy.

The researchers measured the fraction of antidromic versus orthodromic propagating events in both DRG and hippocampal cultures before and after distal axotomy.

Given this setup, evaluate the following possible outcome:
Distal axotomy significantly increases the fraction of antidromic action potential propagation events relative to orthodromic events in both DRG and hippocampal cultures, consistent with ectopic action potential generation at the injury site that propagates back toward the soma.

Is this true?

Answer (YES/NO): NO